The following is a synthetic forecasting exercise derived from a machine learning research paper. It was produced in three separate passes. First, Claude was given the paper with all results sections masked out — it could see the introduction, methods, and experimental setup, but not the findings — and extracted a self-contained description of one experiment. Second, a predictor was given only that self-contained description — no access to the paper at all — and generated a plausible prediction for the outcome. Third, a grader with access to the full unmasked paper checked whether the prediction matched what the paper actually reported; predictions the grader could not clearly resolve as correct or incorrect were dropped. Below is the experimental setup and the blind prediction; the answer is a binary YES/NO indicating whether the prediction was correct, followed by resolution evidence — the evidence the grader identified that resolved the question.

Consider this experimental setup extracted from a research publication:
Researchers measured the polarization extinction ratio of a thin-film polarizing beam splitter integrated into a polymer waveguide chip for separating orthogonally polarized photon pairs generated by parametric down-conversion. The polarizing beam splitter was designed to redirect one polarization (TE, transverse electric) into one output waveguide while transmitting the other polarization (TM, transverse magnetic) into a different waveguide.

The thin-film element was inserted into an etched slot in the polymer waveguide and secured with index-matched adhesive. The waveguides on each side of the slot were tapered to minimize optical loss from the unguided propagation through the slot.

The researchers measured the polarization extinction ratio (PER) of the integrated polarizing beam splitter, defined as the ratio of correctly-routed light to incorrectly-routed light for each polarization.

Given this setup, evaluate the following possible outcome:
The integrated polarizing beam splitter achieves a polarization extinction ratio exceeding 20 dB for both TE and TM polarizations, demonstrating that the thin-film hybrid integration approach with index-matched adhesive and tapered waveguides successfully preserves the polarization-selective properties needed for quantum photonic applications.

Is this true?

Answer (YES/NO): YES